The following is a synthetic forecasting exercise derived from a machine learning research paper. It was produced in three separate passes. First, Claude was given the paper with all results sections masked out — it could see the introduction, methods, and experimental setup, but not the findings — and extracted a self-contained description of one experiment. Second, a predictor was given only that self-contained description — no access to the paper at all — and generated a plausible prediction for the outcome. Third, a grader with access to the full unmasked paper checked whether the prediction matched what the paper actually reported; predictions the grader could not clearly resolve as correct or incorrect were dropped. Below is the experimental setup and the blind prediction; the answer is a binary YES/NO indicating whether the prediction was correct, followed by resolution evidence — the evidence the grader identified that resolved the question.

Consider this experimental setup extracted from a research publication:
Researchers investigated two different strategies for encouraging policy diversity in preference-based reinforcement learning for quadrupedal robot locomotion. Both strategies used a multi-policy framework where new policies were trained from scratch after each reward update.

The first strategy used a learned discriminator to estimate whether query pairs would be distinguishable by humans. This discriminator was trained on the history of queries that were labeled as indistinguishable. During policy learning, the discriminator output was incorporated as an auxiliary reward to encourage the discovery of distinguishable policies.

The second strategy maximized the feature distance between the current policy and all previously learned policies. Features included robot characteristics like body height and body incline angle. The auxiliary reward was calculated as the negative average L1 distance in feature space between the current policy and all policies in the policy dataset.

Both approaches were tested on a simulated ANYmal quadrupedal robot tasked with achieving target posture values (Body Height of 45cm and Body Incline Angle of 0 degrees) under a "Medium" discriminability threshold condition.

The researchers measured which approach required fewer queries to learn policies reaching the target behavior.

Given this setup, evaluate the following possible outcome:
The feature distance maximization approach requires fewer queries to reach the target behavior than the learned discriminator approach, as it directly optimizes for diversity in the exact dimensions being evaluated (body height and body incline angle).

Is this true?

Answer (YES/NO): NO